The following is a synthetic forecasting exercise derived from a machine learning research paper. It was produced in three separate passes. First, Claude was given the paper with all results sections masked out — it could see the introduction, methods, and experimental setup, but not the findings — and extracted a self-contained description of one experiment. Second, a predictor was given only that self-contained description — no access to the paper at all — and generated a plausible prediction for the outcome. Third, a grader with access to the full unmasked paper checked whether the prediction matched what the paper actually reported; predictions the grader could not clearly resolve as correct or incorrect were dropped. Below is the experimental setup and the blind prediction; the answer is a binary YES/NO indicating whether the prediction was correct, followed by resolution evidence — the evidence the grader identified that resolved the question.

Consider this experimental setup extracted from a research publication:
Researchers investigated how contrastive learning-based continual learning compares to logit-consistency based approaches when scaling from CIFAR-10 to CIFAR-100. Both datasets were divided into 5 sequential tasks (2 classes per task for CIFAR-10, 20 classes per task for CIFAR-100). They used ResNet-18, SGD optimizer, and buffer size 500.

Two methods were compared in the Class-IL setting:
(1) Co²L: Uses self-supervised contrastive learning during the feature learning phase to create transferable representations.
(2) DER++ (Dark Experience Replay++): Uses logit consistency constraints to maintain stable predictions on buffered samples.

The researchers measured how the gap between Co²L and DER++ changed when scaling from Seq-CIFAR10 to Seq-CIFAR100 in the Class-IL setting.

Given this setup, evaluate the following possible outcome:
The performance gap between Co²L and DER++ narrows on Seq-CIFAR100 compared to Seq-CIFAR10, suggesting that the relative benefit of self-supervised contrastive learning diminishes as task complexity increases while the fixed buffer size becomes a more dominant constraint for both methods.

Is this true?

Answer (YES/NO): NO